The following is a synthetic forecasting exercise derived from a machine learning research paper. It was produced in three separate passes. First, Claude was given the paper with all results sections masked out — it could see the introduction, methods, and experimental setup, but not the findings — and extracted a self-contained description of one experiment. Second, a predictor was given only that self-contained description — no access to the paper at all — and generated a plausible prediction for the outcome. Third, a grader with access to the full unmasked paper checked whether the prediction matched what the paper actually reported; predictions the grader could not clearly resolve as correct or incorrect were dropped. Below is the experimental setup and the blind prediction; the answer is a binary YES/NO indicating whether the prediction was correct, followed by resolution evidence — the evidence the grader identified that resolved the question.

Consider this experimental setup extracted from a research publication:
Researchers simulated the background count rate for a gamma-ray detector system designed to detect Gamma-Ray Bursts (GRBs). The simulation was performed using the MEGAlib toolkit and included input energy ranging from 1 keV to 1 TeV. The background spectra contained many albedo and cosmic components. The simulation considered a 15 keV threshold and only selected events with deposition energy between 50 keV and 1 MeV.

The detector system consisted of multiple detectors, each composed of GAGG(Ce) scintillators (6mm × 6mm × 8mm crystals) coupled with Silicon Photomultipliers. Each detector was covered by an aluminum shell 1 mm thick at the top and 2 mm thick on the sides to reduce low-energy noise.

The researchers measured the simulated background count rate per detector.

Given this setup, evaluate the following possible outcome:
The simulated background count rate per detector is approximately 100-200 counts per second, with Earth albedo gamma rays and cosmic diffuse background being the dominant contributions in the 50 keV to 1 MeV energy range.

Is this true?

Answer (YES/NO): NO